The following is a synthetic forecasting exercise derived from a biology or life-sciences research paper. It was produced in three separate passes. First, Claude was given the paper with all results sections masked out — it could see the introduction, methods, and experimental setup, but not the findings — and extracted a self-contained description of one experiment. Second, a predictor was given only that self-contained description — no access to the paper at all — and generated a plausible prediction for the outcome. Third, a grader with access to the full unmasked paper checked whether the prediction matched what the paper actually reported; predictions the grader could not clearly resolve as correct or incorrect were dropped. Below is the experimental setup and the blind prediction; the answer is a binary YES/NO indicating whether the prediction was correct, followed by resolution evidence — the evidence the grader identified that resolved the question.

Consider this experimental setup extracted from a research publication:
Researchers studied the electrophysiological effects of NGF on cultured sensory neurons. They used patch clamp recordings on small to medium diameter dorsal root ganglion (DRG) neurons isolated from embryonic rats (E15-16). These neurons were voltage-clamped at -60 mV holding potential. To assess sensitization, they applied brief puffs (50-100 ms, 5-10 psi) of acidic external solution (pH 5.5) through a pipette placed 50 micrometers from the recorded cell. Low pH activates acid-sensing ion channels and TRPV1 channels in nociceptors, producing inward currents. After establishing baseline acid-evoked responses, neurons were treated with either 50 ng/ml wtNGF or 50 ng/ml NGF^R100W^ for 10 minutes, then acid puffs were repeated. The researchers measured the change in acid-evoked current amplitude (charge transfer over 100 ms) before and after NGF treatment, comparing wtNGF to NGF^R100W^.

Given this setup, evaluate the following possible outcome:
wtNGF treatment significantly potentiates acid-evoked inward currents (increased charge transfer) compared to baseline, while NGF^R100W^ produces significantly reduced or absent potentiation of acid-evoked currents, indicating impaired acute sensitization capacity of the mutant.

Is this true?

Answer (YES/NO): YES